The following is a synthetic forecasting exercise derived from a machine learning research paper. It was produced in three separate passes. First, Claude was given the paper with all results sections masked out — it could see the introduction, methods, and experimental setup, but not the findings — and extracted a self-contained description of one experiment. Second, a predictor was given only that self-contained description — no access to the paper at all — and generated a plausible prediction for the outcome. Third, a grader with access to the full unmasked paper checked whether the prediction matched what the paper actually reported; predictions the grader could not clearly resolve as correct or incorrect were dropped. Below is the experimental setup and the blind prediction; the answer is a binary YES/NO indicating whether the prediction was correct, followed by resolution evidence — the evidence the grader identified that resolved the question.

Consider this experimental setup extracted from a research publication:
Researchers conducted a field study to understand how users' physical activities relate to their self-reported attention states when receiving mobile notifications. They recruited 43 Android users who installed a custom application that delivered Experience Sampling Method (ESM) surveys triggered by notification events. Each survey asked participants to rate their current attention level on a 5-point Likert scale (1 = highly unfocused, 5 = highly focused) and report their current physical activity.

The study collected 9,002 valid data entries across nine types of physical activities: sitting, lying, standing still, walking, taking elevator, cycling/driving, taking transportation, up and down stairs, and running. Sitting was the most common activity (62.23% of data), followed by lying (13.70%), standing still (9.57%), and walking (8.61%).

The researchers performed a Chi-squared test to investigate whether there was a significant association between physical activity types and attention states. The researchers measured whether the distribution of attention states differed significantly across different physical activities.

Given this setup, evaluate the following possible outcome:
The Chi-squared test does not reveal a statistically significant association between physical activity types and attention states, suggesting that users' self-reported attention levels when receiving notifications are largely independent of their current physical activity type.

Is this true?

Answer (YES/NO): NO